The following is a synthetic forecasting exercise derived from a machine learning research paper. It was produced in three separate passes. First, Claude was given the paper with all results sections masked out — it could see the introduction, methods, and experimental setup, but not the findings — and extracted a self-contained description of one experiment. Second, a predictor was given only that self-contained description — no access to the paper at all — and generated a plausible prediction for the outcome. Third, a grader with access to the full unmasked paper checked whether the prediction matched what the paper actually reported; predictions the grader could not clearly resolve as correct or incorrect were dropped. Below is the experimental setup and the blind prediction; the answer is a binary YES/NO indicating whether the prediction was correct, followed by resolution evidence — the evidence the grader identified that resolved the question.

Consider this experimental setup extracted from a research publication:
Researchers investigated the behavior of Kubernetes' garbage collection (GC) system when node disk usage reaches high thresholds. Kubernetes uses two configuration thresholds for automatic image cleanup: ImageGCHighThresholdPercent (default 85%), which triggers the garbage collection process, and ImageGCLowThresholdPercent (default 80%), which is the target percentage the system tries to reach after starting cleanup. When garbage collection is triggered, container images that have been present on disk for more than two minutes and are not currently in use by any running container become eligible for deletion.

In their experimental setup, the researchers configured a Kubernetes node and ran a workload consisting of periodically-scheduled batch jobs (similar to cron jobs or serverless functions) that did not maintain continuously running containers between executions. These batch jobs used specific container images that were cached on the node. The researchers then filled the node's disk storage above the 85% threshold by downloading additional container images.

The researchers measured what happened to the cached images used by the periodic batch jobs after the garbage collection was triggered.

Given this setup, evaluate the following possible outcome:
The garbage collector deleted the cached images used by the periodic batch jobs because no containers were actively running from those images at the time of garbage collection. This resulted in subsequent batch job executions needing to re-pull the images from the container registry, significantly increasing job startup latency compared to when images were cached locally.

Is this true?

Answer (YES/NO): YES